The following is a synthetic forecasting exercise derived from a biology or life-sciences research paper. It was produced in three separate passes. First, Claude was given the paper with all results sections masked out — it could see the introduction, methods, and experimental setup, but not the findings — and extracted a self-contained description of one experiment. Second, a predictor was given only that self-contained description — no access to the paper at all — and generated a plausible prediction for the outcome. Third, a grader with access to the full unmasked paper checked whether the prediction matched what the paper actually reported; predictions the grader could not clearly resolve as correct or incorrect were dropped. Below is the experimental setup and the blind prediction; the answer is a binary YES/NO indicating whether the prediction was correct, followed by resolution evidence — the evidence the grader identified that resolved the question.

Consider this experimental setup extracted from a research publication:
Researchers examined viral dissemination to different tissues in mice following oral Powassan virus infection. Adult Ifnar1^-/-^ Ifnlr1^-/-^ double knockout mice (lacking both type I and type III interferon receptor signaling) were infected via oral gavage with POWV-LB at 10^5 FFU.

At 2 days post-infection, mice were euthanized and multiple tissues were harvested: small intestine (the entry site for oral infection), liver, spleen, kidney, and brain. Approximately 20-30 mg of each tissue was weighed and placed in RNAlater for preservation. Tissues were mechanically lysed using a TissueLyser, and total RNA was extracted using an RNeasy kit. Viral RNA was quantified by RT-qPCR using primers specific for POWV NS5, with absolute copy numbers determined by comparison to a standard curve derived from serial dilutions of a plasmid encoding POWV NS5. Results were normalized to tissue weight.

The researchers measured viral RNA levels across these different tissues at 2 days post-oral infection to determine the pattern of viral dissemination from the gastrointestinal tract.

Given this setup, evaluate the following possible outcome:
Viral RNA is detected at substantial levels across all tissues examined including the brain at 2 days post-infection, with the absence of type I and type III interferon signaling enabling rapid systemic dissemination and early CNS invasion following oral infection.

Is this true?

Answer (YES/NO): YES